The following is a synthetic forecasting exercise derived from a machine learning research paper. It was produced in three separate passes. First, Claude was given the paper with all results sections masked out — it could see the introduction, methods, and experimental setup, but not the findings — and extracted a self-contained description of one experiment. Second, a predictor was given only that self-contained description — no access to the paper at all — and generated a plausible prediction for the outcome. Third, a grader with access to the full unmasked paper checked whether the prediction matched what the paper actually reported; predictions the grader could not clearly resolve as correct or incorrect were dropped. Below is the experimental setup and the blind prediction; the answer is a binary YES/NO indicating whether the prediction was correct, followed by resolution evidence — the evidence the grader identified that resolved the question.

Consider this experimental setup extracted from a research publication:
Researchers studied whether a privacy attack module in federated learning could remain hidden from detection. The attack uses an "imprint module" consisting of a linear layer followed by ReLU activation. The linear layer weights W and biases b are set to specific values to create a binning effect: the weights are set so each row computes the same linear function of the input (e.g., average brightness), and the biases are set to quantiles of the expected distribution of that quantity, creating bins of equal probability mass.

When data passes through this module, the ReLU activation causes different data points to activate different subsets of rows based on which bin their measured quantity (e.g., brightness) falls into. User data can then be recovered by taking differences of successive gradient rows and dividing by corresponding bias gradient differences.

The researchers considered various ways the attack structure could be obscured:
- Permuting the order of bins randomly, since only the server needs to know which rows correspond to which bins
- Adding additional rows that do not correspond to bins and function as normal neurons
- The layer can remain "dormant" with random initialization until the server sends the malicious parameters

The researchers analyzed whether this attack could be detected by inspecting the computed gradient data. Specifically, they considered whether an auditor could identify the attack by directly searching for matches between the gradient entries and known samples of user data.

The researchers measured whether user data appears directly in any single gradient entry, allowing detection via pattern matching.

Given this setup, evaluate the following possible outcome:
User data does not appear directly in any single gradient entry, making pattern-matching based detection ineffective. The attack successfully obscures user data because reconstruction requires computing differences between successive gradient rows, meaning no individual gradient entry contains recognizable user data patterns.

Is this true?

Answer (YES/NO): YES